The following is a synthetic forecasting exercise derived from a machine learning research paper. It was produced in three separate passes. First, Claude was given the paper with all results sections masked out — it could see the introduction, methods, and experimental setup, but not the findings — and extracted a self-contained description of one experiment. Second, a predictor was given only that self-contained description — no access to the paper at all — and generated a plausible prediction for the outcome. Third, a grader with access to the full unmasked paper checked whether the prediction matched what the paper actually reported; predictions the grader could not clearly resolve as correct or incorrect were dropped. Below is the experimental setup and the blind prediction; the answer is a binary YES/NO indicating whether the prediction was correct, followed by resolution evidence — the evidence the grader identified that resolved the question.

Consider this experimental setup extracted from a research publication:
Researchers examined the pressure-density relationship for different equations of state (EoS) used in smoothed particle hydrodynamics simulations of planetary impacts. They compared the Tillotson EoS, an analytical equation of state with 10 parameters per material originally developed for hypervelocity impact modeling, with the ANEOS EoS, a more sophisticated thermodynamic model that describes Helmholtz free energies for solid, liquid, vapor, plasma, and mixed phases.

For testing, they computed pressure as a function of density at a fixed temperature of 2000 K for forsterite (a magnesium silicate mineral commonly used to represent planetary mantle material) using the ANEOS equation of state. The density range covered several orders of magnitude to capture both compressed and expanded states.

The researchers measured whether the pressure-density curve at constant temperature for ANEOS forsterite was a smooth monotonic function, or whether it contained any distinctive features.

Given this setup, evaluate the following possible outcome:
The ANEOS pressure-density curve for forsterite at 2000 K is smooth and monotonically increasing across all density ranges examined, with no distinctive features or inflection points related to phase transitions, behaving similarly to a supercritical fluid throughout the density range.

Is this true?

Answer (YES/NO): NO